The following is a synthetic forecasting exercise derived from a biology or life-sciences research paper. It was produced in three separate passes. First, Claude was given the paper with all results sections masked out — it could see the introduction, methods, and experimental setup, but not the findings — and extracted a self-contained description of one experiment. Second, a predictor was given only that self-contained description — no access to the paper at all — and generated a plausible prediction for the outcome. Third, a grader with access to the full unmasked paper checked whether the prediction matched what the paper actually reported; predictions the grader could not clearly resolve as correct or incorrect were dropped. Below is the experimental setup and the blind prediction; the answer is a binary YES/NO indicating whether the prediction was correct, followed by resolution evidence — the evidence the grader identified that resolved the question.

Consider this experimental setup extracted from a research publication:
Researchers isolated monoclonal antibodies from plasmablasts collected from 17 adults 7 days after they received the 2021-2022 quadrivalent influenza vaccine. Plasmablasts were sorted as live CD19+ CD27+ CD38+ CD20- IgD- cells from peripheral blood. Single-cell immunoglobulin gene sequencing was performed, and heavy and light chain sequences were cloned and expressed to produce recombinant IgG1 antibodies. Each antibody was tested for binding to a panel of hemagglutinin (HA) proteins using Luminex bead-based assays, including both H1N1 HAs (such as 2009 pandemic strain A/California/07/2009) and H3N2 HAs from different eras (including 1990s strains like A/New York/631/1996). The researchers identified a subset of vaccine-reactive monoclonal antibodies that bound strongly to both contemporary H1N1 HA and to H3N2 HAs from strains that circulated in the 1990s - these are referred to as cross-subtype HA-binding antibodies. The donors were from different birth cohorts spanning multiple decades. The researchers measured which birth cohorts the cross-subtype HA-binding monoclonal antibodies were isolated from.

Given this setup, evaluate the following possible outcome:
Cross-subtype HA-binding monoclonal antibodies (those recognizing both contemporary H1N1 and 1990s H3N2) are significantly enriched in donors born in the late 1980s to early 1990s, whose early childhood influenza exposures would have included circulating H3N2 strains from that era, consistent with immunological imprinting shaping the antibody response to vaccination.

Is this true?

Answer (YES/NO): YES